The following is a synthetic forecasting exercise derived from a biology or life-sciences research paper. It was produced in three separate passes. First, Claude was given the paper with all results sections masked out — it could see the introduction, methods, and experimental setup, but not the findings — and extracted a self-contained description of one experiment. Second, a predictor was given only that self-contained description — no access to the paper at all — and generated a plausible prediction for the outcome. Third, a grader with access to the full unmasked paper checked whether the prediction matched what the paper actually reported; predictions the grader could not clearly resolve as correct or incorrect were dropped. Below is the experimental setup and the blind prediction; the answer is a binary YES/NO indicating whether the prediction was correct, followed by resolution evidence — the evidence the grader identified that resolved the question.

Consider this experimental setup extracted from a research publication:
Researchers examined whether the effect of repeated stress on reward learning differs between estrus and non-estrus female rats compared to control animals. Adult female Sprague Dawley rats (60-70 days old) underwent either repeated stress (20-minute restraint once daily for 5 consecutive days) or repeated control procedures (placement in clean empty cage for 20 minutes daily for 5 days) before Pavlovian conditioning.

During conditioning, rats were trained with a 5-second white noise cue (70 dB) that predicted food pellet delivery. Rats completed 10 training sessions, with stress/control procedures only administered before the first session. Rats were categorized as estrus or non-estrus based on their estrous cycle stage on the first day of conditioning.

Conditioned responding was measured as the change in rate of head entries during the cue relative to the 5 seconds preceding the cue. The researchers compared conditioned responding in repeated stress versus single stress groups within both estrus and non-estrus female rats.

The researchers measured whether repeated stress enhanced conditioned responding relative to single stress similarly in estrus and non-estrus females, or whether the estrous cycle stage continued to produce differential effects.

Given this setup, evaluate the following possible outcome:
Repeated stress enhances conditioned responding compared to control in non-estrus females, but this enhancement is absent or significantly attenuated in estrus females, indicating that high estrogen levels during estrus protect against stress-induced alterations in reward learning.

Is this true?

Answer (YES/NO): YES